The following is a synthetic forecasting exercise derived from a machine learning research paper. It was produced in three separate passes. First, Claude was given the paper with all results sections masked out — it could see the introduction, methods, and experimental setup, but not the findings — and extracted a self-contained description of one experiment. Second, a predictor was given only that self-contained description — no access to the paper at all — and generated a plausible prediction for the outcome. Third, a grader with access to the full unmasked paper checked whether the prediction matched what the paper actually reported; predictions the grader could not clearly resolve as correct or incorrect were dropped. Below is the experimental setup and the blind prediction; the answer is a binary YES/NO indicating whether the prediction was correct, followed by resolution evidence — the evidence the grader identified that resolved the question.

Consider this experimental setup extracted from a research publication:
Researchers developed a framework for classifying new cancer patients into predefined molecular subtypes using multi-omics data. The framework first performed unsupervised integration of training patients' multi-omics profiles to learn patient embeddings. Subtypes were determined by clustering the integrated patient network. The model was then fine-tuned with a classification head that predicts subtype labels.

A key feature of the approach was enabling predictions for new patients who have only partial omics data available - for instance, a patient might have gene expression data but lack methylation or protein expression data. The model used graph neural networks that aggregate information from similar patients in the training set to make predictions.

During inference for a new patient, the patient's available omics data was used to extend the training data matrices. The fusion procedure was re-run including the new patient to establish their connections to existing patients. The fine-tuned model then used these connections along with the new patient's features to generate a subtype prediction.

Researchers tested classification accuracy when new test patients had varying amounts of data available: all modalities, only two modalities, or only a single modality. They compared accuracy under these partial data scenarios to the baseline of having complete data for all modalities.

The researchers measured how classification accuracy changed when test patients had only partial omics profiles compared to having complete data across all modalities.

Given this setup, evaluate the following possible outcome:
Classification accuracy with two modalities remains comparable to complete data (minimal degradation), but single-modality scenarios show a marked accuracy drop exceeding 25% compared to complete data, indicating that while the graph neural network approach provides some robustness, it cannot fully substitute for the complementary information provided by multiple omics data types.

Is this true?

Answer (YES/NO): NO